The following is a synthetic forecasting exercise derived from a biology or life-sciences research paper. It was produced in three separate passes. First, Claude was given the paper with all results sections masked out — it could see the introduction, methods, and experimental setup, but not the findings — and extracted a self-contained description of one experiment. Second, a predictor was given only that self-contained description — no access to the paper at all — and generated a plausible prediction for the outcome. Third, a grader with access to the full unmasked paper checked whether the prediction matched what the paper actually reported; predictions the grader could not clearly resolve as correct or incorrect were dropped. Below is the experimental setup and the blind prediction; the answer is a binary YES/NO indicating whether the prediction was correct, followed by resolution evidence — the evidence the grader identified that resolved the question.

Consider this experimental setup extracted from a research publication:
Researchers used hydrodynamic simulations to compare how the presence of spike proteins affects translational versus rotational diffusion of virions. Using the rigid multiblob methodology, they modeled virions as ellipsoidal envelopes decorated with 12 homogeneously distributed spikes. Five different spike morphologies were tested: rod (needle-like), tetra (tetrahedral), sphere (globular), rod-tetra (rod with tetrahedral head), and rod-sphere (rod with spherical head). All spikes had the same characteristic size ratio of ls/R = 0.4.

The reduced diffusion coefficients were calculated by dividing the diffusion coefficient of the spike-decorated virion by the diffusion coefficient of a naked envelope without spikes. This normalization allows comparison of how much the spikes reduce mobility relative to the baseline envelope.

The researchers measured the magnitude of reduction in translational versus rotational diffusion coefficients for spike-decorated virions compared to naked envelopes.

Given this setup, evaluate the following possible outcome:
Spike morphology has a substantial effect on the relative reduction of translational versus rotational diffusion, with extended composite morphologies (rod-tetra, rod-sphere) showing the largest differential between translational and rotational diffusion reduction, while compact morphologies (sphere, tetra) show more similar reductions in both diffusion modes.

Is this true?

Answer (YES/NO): NO